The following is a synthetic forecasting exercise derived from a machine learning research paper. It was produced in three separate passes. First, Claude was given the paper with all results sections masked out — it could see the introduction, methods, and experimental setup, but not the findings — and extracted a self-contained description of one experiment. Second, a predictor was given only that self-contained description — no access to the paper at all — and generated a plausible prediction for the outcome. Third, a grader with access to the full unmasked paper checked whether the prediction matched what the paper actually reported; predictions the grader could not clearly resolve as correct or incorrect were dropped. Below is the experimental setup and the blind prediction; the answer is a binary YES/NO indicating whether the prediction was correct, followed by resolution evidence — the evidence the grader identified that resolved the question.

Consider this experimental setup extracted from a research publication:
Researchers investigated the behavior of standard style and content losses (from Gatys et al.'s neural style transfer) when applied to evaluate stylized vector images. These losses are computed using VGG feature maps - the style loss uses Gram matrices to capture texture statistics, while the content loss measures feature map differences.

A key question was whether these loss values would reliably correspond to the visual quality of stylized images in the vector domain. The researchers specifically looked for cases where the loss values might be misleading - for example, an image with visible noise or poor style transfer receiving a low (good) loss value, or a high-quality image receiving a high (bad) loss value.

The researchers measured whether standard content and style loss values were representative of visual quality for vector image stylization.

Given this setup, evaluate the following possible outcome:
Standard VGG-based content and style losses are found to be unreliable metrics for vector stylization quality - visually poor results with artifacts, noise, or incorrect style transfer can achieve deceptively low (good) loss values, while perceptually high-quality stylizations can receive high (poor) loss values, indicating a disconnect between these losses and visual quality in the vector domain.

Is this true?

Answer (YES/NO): YES